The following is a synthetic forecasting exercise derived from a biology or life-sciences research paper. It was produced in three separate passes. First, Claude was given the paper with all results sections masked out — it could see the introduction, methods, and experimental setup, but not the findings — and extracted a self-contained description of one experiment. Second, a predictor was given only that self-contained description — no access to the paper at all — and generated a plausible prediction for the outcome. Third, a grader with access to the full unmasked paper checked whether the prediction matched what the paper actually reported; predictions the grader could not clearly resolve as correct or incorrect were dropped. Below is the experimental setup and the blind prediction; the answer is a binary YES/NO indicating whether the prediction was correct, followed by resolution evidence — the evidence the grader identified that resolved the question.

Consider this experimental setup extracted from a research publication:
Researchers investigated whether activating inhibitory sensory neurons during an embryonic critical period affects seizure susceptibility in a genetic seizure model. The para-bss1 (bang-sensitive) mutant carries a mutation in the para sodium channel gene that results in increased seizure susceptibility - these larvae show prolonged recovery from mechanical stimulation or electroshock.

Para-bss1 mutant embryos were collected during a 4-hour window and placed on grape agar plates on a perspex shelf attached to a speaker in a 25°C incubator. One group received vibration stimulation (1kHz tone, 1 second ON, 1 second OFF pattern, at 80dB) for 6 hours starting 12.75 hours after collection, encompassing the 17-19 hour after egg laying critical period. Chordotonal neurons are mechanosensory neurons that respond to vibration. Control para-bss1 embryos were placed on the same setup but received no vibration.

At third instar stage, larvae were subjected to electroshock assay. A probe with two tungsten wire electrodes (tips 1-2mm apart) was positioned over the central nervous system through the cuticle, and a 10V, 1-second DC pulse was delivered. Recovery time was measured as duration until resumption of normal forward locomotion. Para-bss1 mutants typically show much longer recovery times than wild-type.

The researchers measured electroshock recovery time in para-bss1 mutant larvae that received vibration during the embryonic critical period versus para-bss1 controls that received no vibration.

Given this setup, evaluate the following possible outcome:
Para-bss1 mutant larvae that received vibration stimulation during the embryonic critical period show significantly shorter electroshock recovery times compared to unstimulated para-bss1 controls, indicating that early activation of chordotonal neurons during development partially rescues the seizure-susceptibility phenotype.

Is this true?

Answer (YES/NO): NO